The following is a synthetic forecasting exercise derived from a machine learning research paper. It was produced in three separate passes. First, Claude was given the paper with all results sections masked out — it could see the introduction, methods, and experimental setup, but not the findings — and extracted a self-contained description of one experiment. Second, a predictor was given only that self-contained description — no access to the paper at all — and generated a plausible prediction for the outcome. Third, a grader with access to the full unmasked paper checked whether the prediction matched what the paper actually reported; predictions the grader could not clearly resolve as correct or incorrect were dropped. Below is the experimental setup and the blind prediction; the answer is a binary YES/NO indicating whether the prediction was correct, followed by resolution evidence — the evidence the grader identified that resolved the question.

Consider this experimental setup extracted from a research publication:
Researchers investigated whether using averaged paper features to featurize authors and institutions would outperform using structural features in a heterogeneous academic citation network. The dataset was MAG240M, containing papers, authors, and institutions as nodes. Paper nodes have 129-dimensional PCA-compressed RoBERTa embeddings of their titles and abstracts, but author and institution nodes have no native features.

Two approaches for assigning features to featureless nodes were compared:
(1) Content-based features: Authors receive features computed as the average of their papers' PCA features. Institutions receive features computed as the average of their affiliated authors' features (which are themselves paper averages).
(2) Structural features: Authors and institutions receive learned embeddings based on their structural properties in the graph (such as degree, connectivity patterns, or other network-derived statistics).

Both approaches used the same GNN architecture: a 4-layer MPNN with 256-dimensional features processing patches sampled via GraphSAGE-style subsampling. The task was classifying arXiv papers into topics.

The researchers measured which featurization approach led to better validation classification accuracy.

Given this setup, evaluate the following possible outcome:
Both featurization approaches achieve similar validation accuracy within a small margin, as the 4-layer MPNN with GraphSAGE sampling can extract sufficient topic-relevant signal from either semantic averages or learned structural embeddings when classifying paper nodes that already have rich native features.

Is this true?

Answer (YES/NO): NO